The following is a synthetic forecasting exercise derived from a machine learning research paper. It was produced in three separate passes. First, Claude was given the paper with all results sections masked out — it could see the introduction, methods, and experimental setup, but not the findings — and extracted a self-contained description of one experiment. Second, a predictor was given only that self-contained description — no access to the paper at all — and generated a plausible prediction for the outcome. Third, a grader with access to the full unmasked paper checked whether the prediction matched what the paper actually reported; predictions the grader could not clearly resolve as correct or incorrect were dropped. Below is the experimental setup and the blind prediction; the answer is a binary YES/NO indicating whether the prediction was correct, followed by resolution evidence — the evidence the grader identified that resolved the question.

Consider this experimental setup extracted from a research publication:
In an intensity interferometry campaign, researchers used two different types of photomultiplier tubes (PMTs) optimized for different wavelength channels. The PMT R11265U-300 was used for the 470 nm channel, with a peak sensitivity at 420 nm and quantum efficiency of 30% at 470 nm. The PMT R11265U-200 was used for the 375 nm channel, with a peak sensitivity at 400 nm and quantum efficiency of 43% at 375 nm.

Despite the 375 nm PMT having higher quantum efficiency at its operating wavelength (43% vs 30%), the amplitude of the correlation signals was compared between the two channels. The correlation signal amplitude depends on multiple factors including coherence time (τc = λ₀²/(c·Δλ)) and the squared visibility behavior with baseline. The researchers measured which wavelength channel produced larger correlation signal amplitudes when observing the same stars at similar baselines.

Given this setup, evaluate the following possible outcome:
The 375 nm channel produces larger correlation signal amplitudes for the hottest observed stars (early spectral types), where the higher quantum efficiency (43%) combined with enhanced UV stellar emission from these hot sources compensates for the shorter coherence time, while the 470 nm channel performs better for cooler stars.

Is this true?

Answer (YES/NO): NO